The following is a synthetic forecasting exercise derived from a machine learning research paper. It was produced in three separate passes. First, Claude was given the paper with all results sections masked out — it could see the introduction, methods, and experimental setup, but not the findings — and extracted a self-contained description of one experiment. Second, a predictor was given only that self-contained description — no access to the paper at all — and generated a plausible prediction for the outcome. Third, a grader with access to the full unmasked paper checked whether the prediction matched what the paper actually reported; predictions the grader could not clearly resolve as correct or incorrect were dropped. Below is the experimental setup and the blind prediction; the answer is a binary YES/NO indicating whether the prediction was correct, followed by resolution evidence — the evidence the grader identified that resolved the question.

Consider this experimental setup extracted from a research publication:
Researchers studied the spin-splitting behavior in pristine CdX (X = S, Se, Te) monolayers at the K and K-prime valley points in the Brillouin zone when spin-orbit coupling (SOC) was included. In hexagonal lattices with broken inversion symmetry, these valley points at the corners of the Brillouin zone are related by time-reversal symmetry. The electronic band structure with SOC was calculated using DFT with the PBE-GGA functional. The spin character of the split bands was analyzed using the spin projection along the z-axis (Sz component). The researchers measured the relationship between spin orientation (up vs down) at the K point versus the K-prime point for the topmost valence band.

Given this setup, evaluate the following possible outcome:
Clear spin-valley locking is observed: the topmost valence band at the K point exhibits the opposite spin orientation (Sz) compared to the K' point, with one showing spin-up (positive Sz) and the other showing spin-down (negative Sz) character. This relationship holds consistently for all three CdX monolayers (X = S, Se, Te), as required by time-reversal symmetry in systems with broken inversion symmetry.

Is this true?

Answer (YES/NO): YES